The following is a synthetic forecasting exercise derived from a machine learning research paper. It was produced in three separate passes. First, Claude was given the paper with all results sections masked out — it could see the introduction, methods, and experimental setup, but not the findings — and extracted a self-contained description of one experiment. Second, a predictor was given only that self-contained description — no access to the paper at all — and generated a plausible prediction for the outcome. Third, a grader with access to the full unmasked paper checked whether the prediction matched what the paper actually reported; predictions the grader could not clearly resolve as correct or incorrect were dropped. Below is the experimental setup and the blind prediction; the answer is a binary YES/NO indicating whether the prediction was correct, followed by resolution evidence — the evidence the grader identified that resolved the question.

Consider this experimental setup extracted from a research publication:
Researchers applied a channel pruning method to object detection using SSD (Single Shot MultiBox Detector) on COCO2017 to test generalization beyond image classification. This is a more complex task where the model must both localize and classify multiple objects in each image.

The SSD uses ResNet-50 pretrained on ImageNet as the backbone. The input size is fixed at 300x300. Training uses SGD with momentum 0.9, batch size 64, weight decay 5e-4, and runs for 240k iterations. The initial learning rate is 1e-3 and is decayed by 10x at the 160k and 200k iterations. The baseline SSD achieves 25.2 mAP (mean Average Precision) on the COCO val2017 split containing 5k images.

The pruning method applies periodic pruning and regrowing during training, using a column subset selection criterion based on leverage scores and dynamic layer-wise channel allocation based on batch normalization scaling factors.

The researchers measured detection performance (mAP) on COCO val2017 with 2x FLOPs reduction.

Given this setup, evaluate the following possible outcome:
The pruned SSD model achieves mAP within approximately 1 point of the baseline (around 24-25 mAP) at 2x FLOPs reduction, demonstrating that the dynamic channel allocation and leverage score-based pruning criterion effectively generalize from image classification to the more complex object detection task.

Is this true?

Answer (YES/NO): NO